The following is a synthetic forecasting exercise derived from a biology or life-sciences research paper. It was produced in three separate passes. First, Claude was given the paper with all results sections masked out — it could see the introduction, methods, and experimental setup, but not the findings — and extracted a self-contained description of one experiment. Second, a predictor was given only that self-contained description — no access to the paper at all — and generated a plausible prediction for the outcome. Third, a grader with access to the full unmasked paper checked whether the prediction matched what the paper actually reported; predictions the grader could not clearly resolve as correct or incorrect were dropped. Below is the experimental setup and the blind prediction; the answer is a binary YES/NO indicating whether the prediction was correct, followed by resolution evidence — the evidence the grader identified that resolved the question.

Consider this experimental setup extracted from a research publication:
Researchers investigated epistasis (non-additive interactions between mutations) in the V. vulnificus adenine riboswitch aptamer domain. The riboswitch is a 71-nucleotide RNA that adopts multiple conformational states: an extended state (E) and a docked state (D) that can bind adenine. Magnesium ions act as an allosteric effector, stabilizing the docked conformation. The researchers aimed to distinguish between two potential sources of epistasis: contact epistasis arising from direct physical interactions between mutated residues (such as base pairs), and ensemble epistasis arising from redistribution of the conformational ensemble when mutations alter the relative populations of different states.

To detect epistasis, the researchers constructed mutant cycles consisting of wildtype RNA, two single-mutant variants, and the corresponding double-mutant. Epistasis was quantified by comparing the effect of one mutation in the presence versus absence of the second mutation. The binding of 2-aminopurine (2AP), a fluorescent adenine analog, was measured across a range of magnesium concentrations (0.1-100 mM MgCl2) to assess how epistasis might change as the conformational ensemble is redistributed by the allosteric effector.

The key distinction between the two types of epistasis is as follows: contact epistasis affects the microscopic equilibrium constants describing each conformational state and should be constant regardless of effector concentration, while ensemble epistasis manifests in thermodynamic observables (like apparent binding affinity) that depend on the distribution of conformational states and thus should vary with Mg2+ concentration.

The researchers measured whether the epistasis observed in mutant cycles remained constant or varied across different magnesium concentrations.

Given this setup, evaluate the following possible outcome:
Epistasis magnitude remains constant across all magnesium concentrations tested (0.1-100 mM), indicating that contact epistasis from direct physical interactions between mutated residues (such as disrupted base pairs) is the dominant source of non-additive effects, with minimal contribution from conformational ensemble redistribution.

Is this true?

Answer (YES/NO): NO